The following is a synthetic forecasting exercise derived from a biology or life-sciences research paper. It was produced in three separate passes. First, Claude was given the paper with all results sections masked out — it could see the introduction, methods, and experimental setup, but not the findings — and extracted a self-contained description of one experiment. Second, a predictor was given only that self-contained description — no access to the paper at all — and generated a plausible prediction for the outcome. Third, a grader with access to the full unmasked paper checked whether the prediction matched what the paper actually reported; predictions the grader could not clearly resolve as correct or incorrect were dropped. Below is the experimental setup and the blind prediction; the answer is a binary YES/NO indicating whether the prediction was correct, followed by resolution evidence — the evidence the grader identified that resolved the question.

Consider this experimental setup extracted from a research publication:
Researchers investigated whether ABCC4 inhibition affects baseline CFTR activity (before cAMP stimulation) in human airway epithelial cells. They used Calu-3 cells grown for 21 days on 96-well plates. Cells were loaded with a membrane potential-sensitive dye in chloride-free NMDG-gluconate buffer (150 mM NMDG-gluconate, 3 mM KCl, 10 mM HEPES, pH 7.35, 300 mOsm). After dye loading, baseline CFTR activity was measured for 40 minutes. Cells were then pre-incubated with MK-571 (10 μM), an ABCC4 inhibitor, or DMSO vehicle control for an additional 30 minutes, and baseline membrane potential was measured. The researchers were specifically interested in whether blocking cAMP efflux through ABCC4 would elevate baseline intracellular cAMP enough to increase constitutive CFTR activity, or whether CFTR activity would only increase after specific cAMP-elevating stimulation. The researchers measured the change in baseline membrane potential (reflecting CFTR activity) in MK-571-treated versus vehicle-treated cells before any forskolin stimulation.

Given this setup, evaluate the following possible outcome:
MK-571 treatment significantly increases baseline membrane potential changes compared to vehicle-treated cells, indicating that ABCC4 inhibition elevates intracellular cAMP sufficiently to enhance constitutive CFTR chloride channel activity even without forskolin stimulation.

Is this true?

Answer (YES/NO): NO